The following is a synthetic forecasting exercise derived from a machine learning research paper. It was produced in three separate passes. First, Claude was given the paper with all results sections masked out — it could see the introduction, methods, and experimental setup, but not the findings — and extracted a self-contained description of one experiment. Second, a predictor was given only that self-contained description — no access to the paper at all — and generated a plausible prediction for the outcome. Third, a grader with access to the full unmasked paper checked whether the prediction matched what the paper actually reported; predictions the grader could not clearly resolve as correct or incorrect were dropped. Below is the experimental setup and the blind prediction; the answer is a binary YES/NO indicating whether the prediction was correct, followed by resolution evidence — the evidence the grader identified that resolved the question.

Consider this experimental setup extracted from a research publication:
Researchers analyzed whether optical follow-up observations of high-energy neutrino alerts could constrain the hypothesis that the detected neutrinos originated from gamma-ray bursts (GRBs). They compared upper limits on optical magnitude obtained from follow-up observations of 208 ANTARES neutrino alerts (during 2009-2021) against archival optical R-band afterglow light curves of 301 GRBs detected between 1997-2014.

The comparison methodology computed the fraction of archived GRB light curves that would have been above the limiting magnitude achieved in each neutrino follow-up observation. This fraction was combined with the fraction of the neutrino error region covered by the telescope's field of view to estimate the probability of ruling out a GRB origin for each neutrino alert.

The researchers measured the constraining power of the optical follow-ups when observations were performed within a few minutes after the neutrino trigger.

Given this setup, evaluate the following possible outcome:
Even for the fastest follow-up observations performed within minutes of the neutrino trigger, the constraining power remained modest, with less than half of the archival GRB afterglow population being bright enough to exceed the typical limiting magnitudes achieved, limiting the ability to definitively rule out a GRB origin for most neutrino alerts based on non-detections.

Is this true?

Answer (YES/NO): NO